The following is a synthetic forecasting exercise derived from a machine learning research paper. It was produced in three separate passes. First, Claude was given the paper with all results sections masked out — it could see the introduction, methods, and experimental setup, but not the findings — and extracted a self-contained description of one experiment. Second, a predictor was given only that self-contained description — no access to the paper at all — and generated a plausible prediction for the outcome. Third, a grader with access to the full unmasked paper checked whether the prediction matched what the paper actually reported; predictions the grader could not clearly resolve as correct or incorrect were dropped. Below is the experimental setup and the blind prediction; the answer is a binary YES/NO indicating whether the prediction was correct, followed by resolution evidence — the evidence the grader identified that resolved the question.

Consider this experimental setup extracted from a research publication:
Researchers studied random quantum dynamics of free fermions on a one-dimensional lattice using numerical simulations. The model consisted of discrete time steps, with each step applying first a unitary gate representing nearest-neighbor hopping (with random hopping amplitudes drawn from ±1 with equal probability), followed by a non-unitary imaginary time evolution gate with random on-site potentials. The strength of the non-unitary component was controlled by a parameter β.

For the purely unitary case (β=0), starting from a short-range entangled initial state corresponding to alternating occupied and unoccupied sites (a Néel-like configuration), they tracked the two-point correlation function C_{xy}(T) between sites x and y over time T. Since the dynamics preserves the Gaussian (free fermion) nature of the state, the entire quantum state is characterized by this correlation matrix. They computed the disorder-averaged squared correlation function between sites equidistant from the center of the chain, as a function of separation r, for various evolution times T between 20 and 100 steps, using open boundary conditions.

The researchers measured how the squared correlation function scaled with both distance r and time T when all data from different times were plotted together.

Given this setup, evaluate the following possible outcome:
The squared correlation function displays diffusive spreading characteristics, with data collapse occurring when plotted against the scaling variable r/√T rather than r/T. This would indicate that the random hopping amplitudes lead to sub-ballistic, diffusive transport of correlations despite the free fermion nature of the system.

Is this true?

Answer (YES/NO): YES